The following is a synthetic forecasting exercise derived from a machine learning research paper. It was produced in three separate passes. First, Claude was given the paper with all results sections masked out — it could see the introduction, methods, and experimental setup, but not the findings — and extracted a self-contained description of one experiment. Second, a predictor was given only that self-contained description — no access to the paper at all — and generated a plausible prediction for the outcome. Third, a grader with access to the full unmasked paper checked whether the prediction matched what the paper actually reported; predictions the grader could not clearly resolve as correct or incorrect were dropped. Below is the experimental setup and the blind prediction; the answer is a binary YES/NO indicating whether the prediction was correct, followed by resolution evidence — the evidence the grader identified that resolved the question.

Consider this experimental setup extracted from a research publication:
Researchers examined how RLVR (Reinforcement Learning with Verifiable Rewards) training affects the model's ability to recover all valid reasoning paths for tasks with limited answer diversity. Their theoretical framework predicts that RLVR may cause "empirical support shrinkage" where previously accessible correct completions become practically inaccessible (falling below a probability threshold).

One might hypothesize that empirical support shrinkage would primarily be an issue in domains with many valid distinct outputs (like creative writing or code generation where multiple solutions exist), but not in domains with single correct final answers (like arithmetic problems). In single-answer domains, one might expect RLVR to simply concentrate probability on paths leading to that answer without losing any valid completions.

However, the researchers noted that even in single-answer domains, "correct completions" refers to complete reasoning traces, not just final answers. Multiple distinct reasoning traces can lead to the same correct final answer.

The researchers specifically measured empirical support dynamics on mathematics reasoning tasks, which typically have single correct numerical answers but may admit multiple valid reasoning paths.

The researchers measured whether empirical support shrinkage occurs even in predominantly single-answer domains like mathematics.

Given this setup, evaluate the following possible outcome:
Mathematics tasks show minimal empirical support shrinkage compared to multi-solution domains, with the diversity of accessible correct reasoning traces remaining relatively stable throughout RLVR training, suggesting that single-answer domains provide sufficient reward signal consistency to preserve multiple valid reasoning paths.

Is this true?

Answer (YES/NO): NO